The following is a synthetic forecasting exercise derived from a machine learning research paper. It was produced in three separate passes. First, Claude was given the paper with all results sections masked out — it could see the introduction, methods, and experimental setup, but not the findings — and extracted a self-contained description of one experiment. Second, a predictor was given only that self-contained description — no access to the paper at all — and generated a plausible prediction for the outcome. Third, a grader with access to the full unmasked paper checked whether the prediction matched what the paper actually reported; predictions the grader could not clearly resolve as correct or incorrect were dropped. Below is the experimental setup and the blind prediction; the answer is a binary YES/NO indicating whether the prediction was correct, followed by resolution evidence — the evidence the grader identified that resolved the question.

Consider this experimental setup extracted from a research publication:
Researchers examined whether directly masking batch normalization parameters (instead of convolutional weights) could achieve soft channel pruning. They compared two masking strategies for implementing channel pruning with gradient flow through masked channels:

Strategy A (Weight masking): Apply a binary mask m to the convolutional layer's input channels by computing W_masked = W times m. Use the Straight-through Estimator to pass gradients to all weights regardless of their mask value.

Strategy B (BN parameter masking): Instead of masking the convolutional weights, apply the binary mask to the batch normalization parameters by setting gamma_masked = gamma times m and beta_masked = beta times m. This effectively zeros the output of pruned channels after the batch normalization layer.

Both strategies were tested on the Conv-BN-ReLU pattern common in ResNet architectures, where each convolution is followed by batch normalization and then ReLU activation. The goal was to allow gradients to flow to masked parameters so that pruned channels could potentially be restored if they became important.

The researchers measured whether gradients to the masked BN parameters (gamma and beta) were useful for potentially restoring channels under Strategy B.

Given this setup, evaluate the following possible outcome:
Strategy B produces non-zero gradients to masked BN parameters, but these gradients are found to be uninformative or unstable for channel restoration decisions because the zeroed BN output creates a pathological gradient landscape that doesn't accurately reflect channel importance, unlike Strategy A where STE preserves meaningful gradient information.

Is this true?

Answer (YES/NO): NO